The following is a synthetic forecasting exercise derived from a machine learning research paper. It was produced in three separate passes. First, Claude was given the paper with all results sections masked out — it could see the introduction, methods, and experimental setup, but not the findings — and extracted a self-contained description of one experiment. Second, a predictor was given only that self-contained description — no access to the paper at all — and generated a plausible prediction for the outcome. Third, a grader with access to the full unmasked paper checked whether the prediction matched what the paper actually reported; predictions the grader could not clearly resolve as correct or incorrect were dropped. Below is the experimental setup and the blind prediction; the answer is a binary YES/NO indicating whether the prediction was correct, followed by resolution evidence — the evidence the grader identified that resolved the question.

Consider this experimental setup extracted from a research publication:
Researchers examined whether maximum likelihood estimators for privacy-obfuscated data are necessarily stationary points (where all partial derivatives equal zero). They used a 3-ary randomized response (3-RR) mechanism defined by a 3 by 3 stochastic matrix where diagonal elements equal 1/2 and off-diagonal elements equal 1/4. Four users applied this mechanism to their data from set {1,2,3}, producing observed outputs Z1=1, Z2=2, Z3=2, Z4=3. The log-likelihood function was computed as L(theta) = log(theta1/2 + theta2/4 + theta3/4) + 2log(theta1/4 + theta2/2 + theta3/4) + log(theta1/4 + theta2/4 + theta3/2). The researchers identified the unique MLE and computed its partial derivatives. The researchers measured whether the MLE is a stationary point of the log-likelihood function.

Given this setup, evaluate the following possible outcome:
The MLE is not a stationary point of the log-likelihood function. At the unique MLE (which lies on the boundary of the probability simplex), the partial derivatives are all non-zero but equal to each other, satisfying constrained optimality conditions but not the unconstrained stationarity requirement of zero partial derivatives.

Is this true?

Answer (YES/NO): YES